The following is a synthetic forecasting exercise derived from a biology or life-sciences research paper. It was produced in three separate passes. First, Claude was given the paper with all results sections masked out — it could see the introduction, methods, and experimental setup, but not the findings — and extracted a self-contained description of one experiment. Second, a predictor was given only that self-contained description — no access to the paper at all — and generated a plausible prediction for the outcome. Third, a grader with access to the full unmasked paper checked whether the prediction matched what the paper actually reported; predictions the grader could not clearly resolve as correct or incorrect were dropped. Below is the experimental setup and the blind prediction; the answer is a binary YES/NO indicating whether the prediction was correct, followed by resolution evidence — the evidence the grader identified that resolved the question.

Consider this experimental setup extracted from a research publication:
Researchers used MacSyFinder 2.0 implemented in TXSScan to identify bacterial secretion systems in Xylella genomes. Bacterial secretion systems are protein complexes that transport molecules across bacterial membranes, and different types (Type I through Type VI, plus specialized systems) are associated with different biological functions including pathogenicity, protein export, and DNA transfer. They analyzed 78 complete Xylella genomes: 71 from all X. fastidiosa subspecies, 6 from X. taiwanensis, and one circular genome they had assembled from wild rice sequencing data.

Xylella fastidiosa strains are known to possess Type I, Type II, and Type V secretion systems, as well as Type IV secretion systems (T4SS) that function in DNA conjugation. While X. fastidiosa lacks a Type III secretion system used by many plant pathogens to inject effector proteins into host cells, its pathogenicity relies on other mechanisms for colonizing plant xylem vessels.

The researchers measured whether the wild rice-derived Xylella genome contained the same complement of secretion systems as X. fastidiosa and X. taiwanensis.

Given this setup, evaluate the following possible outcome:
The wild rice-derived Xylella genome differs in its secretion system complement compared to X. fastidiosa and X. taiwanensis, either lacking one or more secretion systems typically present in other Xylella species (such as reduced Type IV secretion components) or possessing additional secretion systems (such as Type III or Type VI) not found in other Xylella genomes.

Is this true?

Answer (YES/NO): NO